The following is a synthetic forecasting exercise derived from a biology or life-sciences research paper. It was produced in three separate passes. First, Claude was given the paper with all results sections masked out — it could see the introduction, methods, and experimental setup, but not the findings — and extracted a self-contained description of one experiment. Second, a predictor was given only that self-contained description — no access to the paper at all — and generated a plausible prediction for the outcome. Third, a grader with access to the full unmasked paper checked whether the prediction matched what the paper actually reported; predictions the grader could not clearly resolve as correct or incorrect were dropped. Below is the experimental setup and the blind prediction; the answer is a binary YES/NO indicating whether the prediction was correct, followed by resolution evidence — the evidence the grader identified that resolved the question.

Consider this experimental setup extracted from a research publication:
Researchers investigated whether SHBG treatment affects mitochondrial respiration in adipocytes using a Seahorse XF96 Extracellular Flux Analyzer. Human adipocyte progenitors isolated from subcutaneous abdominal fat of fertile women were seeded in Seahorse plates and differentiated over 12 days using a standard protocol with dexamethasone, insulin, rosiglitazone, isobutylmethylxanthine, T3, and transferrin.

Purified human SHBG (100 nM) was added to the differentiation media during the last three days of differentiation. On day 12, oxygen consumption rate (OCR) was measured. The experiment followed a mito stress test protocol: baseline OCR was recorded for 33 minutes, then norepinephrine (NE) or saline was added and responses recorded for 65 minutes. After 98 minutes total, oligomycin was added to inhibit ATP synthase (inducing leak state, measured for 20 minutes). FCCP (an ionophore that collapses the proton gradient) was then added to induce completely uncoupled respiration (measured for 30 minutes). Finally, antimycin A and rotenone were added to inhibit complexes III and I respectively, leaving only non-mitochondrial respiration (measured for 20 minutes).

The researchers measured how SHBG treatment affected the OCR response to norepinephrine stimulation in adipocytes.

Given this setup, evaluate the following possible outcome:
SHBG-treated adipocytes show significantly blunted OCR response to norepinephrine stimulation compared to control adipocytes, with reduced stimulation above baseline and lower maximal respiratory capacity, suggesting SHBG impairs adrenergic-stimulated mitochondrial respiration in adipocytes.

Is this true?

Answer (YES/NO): NO